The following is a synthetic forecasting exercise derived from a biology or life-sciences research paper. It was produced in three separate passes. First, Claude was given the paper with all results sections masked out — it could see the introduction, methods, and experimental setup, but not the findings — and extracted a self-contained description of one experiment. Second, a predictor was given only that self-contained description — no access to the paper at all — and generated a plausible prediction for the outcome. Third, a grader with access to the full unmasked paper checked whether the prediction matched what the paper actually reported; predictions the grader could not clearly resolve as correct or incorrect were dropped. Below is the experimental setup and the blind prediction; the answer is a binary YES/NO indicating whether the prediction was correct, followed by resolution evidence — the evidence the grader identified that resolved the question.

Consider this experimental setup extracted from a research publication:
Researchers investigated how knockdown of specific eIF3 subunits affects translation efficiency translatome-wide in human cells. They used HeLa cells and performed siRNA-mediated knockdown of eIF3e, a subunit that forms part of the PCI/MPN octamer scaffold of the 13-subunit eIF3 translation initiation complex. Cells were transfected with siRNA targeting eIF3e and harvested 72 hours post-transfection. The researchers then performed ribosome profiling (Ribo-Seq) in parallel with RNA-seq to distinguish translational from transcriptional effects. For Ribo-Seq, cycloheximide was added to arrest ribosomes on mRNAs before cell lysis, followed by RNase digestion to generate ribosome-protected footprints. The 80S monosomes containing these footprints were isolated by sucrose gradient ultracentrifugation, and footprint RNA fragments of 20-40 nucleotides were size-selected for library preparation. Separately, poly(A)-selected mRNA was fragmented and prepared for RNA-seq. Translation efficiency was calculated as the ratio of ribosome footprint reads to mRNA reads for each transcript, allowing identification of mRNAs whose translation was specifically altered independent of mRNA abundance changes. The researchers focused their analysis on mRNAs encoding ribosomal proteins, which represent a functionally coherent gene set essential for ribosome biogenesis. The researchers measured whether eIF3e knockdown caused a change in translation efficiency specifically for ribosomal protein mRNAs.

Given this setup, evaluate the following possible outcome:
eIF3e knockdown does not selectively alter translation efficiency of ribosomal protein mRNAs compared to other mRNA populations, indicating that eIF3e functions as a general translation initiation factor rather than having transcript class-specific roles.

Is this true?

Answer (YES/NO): NO